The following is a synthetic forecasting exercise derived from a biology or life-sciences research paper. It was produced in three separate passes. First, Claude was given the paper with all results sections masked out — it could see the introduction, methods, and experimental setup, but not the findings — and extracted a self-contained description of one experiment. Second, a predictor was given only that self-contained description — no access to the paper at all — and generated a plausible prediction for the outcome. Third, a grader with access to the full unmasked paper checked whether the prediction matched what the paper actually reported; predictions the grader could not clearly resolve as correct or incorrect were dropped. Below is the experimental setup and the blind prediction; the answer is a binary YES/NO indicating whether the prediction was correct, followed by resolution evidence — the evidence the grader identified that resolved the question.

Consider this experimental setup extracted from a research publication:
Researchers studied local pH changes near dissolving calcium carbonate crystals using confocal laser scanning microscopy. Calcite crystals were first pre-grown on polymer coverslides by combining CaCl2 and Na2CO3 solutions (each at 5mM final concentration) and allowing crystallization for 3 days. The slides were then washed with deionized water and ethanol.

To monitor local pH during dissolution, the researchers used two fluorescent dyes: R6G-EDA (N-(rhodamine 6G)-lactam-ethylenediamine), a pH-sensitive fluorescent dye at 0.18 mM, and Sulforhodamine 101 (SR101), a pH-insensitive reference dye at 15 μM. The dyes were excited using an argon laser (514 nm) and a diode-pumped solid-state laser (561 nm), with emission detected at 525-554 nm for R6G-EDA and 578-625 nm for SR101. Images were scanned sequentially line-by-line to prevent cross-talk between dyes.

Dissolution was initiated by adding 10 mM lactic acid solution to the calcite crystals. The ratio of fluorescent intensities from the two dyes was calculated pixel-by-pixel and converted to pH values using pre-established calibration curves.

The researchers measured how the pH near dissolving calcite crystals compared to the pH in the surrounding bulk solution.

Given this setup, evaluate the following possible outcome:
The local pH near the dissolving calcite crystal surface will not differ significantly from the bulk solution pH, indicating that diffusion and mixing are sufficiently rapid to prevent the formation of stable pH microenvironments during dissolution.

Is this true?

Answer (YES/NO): NO